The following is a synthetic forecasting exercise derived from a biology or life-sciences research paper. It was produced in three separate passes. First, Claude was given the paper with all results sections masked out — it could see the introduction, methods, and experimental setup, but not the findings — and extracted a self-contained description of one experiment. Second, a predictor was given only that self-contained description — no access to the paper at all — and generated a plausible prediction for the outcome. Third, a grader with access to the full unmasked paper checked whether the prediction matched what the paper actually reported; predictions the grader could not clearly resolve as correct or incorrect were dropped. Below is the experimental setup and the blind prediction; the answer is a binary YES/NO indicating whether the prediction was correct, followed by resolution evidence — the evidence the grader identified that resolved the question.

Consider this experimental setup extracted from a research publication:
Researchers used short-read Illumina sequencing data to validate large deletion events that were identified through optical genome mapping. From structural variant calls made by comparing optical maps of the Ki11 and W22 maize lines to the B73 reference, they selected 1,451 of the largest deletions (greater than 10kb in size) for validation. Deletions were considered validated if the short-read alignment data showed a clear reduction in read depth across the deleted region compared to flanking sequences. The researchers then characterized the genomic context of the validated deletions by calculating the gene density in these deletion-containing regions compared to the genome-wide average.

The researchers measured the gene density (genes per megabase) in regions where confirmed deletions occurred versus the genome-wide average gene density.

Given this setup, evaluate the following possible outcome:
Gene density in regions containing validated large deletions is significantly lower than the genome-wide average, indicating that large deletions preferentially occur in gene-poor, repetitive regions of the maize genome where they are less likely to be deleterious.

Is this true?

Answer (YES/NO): YES